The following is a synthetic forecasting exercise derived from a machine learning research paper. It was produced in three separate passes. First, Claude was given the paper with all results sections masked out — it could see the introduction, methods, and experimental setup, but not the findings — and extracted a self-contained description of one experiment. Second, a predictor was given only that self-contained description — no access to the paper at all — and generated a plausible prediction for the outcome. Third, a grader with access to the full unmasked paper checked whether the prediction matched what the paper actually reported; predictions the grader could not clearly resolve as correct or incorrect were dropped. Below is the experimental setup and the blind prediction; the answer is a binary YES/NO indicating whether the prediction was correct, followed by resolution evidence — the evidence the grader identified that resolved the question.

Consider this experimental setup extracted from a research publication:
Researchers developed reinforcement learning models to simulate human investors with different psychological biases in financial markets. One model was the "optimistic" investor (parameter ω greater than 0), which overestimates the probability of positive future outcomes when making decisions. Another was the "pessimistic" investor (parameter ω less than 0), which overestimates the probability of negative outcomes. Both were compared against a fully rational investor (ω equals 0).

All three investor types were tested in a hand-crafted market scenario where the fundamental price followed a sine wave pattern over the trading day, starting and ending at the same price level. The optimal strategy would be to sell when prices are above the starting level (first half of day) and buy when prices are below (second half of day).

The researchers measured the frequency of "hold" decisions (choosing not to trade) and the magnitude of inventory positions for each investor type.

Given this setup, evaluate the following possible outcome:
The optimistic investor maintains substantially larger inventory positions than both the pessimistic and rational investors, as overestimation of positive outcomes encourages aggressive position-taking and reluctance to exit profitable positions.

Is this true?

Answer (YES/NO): NO